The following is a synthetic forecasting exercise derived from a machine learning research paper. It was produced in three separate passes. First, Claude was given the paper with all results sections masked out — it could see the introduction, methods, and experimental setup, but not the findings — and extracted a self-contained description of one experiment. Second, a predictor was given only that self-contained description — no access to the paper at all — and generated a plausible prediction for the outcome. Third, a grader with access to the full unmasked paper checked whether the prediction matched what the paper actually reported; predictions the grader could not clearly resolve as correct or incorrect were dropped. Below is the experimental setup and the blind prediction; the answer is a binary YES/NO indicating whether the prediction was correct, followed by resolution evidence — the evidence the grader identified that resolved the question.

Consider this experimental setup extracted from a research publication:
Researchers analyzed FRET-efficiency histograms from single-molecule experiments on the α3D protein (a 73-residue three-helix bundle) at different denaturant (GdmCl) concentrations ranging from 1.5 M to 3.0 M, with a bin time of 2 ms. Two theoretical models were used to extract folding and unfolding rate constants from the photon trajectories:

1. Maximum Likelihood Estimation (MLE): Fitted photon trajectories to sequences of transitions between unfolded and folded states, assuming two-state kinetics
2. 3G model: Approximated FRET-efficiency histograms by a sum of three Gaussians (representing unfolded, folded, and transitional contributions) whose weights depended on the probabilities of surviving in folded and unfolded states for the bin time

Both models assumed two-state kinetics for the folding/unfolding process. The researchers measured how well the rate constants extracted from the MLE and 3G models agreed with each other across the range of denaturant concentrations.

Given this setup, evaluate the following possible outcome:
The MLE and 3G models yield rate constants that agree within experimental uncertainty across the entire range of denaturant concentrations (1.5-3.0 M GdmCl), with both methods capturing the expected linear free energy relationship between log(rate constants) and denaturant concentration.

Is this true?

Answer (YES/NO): NO